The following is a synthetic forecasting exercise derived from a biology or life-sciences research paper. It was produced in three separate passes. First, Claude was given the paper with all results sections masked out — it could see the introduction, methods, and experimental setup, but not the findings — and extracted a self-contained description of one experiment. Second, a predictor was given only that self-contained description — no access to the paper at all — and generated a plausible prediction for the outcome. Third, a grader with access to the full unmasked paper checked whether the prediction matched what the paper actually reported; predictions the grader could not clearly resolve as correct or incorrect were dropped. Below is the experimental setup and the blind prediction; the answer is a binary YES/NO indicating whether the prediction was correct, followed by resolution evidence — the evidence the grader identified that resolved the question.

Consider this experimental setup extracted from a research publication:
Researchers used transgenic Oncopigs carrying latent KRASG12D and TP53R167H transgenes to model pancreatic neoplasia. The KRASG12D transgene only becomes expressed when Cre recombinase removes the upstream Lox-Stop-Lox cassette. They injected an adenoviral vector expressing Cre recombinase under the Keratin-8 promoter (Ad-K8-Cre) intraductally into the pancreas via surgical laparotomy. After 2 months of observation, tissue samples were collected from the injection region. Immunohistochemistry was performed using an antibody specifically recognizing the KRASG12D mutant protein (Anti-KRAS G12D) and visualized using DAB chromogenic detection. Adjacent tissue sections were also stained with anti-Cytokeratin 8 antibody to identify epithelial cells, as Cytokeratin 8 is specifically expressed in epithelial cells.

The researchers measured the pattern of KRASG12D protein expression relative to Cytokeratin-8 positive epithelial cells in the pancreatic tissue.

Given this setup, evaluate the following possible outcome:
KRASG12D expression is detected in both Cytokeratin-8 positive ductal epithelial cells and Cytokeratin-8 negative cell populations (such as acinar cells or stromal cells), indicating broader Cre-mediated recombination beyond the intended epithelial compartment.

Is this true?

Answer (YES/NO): NO